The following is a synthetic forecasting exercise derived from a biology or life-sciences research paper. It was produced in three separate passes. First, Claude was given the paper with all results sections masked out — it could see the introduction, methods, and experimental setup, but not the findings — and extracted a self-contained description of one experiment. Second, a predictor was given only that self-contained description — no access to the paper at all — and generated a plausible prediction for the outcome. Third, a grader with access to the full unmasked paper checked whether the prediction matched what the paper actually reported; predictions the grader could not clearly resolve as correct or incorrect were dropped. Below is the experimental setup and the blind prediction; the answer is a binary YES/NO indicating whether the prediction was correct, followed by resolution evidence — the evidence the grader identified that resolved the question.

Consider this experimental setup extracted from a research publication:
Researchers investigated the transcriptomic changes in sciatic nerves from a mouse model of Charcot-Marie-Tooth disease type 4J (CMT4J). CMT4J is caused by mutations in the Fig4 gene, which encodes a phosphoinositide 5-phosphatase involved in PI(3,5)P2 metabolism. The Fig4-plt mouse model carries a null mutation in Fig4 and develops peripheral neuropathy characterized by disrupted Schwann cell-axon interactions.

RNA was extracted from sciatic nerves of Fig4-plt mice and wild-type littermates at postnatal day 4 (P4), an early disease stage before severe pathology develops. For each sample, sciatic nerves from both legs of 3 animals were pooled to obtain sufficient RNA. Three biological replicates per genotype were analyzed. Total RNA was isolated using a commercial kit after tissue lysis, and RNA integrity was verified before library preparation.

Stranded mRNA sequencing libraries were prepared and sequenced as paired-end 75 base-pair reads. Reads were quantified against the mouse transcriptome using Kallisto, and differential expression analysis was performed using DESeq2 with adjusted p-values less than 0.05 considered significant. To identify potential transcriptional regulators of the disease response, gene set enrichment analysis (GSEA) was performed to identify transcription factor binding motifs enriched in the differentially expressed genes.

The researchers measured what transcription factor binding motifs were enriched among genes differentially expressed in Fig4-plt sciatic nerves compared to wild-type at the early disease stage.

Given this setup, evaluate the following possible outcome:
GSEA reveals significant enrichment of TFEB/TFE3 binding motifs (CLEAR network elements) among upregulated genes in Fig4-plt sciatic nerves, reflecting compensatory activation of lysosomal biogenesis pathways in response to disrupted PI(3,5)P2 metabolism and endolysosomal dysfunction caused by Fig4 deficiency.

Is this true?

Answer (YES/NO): YES